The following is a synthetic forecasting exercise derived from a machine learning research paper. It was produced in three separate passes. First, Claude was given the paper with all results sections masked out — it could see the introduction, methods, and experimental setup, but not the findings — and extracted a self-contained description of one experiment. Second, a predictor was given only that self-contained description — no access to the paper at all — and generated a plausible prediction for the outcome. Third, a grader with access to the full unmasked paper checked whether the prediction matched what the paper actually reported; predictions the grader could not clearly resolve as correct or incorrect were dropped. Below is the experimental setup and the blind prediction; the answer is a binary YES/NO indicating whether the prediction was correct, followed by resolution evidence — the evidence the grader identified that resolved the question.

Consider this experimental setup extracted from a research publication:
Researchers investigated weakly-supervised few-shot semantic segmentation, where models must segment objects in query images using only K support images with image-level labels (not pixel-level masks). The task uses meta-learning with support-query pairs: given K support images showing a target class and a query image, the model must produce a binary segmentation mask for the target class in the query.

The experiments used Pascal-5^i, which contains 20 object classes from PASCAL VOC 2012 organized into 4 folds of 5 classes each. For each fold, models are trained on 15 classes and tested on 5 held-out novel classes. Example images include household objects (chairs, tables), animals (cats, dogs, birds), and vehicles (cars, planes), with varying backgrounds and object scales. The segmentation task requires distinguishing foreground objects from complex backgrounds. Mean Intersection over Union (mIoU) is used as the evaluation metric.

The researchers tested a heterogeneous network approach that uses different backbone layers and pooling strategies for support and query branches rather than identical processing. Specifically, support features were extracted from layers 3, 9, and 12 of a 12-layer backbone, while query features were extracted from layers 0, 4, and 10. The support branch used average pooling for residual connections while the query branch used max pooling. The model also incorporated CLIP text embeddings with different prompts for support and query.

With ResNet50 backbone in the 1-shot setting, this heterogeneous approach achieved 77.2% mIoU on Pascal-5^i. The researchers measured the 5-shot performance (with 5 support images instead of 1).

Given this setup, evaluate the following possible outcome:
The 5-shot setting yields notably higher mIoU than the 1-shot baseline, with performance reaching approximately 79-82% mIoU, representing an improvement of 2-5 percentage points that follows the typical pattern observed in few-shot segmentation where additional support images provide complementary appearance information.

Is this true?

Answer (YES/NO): NO